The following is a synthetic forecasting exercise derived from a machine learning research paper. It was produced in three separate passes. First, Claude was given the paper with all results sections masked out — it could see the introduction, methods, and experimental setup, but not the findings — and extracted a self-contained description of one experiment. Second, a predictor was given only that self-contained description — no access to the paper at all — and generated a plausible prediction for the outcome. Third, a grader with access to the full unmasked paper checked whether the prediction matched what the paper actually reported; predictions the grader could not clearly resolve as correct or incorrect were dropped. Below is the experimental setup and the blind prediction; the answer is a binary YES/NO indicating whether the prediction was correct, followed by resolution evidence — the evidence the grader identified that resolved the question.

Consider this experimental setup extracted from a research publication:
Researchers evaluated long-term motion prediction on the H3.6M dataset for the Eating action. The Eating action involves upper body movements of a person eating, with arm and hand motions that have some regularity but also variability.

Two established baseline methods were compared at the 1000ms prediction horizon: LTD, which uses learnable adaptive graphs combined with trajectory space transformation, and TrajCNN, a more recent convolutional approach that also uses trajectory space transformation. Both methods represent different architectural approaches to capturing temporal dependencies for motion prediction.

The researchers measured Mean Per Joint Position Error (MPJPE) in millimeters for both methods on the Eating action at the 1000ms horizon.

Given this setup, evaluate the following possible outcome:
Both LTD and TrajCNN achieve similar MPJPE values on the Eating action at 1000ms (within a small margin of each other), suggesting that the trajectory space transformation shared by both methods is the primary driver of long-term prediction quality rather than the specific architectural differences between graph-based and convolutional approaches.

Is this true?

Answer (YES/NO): NO